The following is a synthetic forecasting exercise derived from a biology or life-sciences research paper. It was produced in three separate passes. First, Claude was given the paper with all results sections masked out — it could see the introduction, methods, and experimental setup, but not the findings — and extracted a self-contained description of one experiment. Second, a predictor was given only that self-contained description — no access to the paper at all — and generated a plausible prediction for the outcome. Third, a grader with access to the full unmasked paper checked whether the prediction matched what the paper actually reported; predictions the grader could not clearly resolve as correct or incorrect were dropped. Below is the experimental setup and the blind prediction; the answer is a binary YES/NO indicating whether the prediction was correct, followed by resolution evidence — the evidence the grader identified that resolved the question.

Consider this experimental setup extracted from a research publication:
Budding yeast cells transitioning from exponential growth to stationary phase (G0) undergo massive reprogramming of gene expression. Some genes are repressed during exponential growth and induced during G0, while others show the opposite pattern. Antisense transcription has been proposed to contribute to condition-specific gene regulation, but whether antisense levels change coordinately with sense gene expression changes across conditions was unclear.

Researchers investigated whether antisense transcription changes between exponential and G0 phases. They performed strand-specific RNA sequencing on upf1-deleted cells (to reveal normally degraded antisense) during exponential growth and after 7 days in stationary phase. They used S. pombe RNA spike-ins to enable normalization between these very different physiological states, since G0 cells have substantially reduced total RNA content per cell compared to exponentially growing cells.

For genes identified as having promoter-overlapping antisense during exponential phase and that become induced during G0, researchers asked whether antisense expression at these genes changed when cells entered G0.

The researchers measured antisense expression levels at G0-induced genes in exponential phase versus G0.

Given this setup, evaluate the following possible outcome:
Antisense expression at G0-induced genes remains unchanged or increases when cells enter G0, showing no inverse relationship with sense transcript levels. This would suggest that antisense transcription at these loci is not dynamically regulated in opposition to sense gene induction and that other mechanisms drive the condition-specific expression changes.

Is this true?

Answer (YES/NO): NO